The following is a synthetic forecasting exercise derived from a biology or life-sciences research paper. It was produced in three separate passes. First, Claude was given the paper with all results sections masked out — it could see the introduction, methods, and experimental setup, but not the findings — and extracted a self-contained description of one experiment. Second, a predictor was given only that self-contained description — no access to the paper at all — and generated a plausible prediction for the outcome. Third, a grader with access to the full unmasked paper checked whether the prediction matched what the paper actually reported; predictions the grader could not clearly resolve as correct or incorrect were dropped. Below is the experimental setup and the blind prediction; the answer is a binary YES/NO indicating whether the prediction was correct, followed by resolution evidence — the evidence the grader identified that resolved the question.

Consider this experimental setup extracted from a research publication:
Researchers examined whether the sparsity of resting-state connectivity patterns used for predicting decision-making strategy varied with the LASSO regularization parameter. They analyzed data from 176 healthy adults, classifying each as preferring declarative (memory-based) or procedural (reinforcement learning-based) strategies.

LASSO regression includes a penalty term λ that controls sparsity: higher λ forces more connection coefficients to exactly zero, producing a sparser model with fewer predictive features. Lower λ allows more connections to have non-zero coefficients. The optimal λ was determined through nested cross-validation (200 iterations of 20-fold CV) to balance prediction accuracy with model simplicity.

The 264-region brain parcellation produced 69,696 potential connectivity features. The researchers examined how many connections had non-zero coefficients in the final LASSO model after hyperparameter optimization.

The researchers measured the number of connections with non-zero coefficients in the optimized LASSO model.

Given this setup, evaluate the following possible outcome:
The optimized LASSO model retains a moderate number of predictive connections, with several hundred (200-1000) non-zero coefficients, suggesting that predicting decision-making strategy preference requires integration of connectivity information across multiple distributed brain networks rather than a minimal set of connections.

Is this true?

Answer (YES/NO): NO